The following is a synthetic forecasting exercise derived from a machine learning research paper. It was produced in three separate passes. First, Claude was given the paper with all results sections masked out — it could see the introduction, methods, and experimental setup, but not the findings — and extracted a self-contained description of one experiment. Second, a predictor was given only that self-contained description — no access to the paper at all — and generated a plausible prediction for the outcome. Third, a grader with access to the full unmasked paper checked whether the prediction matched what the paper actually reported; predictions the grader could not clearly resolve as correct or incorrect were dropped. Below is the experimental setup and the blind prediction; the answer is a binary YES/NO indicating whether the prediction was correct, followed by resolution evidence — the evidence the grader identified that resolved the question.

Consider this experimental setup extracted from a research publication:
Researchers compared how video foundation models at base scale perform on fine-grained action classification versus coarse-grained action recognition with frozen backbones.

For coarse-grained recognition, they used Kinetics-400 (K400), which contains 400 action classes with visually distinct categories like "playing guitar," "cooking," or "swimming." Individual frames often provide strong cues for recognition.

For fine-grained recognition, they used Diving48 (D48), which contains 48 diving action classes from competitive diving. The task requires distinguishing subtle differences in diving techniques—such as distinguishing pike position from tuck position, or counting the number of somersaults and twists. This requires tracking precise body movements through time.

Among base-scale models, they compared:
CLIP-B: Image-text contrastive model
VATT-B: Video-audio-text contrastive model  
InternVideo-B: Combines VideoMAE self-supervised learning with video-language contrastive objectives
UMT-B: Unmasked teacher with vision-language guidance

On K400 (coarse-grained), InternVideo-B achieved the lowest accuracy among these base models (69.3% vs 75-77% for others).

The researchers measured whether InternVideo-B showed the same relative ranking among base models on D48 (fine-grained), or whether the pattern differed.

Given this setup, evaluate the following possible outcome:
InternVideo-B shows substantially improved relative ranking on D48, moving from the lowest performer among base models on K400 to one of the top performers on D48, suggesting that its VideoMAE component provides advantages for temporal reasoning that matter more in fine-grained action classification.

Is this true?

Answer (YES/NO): YES